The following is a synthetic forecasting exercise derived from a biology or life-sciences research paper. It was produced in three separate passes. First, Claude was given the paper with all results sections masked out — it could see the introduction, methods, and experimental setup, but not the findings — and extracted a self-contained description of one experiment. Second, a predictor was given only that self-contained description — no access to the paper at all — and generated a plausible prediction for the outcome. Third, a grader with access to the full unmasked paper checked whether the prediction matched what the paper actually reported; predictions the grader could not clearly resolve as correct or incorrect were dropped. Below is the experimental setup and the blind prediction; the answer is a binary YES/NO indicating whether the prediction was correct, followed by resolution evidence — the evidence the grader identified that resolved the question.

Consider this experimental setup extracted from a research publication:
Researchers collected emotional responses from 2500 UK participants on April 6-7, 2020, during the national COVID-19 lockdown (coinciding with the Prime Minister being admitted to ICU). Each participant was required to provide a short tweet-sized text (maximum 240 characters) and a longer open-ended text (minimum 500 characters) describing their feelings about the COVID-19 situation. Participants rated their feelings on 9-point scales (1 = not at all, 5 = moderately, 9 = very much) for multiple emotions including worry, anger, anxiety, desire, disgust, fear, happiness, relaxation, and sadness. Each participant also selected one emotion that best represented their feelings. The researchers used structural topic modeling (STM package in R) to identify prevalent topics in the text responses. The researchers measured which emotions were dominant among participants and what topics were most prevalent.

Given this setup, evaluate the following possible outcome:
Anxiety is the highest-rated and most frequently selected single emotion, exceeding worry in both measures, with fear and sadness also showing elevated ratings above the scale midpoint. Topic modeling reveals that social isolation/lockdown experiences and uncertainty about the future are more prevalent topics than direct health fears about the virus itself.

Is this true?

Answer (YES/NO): NO